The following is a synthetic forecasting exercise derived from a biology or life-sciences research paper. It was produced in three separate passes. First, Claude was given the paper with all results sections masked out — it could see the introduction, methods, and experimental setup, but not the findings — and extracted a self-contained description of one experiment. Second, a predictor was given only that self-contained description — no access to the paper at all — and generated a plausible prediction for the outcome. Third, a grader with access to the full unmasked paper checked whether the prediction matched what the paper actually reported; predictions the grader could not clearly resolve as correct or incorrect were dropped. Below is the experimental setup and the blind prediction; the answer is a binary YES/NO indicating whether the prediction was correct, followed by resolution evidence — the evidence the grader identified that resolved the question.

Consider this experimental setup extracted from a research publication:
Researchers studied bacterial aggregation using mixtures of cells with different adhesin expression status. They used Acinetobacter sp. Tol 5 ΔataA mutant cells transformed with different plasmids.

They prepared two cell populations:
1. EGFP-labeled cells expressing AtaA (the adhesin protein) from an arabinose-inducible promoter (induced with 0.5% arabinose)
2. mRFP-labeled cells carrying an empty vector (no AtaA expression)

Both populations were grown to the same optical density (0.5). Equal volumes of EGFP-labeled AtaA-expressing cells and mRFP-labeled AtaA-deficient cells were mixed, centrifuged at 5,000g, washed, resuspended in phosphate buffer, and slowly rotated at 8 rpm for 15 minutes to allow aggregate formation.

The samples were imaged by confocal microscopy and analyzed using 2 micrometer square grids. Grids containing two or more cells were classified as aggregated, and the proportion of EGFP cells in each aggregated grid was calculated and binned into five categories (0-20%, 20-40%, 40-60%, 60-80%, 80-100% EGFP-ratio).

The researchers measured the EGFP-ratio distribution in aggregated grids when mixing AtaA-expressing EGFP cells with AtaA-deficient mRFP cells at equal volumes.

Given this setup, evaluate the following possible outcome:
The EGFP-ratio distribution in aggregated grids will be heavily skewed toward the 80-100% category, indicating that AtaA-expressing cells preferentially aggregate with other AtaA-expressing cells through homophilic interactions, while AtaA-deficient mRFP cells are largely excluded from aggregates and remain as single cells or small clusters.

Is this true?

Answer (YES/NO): YES